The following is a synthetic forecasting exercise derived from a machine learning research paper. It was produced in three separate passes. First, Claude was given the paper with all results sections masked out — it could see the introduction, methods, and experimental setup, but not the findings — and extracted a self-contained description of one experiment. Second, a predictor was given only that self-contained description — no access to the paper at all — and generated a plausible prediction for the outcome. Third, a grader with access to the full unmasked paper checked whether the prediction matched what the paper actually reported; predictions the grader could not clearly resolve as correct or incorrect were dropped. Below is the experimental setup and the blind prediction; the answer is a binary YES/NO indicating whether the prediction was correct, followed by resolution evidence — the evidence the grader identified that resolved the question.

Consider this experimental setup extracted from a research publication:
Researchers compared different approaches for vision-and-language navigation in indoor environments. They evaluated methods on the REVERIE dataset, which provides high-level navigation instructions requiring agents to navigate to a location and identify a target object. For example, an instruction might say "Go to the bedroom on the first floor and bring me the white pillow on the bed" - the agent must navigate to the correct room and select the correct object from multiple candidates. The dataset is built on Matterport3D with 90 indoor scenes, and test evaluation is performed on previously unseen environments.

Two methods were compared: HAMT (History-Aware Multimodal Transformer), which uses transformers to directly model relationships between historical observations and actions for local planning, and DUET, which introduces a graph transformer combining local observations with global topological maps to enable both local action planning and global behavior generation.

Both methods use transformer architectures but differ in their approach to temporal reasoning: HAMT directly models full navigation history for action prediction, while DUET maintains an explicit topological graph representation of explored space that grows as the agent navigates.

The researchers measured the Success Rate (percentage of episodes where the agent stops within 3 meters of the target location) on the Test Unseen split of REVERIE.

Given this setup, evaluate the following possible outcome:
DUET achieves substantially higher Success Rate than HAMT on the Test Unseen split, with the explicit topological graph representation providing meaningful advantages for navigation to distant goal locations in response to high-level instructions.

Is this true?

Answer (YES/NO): YES